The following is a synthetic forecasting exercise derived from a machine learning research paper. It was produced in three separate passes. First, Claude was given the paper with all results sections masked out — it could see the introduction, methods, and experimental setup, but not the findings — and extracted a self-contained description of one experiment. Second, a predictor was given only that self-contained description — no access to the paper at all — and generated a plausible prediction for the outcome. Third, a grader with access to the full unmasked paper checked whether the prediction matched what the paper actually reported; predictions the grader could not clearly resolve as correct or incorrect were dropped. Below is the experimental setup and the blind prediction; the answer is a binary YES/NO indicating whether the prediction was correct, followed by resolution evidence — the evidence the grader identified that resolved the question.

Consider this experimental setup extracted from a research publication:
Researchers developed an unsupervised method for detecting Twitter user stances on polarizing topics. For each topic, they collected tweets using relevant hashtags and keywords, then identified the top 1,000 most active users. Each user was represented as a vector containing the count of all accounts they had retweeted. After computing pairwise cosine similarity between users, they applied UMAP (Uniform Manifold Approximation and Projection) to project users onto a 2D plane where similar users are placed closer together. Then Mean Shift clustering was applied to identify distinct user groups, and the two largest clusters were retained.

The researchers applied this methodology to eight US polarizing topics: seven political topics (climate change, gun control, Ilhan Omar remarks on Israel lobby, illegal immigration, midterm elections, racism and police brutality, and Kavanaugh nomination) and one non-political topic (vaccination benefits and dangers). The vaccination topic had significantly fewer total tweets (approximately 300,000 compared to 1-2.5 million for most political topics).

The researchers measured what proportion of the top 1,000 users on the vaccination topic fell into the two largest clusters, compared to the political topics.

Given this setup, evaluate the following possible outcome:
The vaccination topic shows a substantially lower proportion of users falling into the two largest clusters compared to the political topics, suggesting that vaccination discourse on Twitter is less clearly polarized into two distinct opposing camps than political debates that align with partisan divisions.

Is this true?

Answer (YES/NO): YES